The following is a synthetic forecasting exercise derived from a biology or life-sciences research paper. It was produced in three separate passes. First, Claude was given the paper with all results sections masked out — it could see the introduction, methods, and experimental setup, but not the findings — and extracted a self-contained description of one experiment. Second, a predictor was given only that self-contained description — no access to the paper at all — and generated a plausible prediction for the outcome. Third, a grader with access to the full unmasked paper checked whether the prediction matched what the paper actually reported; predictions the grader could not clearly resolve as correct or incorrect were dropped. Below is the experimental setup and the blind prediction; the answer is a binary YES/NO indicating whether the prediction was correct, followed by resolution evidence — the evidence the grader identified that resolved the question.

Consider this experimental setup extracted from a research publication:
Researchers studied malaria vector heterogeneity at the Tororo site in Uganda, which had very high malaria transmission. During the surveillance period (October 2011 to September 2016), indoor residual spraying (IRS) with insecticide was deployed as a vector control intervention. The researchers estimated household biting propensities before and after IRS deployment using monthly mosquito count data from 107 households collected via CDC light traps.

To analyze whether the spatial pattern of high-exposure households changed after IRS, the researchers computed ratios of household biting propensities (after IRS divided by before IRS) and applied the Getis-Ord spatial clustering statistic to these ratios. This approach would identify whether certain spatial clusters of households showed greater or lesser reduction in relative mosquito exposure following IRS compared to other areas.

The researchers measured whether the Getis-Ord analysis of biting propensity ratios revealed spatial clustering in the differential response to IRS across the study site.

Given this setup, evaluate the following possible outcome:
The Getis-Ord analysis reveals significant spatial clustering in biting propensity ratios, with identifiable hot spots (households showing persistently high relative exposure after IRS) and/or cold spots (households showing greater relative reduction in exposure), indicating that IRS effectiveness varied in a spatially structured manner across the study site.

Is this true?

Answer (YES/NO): YES